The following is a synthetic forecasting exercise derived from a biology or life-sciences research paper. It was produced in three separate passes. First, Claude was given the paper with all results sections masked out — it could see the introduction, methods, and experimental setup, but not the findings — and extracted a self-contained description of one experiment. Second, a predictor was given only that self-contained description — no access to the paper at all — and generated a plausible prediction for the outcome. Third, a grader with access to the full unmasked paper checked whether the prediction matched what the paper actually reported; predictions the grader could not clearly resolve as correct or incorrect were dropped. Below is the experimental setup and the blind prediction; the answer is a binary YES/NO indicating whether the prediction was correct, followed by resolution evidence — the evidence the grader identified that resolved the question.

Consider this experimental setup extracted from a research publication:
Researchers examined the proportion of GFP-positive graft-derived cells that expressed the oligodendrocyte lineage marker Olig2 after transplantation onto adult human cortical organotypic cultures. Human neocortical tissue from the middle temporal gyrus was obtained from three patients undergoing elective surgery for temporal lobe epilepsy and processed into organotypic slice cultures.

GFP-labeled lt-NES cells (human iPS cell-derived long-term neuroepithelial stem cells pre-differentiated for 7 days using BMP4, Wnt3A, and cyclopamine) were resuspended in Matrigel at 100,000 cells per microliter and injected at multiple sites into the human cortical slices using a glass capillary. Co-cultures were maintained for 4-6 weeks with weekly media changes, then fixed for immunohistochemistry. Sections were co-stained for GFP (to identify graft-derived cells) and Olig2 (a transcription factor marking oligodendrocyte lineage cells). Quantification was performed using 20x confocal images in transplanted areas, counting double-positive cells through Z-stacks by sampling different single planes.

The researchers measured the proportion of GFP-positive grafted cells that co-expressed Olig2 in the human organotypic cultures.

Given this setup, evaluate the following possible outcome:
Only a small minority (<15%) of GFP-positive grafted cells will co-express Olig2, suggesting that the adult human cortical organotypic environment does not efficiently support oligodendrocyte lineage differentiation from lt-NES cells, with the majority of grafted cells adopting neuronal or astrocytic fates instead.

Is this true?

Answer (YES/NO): NO